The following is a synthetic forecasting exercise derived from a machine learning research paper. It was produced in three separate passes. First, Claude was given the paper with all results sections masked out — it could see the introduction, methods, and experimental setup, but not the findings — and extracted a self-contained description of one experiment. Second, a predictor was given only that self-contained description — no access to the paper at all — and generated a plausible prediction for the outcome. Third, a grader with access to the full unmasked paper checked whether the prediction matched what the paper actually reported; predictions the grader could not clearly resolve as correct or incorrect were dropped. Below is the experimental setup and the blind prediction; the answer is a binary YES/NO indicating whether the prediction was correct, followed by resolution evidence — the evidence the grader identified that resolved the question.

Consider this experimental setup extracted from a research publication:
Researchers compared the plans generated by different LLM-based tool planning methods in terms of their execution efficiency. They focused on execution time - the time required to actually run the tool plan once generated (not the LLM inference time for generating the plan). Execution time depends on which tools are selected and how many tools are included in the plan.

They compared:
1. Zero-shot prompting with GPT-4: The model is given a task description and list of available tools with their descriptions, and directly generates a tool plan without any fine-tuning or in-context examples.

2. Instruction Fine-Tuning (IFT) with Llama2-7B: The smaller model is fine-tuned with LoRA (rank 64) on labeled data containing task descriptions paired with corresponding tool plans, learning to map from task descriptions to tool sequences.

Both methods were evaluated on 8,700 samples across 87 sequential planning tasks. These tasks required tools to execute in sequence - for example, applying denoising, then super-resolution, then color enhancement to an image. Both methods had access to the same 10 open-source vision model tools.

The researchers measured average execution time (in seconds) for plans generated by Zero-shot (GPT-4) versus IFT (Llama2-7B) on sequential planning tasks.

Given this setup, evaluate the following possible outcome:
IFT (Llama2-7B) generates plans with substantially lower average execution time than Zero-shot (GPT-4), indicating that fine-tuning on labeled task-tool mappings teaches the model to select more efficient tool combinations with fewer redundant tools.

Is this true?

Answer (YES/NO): NO